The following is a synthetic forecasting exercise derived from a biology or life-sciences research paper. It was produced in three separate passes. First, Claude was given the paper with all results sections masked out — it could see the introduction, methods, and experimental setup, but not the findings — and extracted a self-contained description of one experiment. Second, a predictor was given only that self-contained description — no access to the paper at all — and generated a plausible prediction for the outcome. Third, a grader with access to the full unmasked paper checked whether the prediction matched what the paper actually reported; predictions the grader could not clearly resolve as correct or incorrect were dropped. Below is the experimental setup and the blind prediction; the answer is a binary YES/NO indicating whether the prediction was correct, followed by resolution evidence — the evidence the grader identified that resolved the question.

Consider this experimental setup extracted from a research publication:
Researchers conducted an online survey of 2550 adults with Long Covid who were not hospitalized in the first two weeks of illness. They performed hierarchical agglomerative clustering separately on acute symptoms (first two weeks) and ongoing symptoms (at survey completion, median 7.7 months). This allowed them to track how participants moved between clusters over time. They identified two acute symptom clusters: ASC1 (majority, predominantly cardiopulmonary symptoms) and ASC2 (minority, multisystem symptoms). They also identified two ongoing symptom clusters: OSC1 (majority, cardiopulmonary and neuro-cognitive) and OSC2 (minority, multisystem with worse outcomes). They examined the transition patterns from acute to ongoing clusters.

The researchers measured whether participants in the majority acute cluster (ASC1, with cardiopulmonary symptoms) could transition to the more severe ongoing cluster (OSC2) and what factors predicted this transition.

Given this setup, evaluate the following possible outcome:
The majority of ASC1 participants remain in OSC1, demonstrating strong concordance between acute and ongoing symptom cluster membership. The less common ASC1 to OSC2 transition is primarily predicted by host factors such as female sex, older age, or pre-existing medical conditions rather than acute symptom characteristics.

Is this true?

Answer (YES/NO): NO